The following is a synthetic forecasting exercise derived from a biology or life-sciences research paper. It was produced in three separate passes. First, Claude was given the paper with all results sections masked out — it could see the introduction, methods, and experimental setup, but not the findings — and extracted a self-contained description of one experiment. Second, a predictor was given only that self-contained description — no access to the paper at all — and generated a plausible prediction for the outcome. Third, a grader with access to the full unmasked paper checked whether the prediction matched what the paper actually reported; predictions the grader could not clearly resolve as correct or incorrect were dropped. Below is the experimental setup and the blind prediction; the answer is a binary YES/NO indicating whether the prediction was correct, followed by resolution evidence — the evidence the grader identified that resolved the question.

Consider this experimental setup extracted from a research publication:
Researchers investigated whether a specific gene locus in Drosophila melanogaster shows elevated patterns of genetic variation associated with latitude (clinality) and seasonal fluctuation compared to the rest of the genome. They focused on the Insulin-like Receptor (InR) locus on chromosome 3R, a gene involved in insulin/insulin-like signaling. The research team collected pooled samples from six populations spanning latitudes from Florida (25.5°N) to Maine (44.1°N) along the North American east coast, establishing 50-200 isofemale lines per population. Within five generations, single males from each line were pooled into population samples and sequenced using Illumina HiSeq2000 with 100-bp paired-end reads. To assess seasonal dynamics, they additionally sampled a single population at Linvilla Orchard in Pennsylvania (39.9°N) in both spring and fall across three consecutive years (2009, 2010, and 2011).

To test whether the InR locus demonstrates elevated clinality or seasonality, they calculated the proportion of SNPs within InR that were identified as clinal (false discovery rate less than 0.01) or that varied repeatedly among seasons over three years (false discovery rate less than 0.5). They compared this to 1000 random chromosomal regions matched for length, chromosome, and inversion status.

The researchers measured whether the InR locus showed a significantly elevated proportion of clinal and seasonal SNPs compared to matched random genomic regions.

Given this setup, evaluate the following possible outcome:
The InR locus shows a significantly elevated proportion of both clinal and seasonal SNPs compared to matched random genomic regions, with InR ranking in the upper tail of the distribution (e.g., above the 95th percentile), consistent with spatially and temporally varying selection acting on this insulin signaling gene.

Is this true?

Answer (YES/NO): NO